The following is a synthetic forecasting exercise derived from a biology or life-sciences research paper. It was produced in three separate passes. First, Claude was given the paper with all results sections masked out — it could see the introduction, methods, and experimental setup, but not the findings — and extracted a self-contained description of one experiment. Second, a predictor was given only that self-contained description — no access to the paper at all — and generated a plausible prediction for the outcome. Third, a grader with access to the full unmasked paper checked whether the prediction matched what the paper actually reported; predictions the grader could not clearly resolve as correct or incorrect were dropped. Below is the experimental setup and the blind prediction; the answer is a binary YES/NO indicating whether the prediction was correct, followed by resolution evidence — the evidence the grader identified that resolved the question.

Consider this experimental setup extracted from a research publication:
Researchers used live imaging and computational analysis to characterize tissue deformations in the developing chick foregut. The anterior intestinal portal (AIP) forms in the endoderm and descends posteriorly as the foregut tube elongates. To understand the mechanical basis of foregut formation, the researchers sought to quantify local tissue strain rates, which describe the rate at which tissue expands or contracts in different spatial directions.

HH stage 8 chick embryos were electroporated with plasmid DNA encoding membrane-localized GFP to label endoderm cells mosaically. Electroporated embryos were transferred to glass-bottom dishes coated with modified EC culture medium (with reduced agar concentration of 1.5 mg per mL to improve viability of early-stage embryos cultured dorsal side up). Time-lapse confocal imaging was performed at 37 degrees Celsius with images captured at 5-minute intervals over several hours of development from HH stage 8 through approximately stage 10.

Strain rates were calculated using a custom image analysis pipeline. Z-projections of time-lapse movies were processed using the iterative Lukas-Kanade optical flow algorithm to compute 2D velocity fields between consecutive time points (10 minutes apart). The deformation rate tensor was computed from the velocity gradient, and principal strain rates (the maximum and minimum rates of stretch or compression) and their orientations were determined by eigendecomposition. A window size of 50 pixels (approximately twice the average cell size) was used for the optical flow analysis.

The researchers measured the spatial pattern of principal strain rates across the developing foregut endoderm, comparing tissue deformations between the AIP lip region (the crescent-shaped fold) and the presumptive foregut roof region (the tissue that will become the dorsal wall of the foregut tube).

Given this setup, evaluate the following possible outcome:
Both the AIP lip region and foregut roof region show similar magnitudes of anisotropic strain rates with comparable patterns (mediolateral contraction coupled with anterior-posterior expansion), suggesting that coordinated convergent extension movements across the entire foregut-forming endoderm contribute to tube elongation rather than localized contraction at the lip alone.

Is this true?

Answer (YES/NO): NO